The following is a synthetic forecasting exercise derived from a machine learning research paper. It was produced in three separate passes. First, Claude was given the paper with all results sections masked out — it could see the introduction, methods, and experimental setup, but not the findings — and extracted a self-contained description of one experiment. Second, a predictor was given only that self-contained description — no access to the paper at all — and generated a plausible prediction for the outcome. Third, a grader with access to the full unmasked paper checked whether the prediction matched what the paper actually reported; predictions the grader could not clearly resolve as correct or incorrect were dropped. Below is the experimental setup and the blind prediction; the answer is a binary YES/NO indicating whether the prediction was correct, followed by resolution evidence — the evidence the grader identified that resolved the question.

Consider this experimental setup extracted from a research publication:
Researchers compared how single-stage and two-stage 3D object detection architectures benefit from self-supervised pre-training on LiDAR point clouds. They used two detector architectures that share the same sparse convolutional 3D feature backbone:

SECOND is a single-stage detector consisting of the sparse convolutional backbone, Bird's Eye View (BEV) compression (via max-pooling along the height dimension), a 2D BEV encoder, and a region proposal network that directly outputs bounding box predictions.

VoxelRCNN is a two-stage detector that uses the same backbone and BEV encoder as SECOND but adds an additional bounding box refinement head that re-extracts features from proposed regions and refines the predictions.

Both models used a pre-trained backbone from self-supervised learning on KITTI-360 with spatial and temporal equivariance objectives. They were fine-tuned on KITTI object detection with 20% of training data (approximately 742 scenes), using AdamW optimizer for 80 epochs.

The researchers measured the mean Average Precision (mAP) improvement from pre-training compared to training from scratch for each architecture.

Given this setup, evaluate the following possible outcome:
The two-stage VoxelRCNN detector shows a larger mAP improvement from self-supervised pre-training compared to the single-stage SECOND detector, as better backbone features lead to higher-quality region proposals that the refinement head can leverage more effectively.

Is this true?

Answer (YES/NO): NO